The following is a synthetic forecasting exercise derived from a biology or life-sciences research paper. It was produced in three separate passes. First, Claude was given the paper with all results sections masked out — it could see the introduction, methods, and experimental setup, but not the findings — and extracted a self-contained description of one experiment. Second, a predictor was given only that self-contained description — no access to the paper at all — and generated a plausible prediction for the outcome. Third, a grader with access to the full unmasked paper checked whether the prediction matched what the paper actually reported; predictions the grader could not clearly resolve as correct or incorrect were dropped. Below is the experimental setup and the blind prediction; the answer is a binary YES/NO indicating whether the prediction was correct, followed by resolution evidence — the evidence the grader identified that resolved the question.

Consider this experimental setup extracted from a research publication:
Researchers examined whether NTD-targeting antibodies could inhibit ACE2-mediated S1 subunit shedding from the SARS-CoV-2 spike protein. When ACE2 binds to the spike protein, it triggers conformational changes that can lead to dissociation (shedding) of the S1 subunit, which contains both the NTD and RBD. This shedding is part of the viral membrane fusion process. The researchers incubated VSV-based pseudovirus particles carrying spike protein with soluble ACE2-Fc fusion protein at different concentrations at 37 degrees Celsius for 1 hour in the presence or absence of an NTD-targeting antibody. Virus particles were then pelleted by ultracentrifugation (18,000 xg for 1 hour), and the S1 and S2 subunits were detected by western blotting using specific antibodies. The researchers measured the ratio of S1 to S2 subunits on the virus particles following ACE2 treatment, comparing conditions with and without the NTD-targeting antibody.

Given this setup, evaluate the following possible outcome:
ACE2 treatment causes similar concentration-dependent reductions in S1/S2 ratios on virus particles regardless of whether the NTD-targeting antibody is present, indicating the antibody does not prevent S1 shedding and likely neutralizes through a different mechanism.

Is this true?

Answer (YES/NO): NO